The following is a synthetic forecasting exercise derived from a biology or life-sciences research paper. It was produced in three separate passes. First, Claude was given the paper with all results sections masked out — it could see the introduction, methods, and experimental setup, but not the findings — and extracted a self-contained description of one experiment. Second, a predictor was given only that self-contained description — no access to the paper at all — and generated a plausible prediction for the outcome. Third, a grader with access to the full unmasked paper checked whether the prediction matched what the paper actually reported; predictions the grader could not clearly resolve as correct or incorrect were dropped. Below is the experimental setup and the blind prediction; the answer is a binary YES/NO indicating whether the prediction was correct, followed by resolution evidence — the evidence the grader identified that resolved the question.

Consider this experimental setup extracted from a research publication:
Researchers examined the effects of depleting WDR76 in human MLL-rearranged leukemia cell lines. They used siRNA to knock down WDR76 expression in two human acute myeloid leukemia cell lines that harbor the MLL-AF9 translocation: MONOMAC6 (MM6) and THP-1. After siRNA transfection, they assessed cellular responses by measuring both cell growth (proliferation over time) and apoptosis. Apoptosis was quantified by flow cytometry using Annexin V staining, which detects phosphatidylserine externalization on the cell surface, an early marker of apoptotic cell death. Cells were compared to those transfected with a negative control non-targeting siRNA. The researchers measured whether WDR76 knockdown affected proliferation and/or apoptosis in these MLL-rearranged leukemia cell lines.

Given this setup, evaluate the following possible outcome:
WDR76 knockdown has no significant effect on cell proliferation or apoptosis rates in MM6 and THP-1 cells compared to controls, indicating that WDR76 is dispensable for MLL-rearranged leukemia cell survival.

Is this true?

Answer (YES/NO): NO